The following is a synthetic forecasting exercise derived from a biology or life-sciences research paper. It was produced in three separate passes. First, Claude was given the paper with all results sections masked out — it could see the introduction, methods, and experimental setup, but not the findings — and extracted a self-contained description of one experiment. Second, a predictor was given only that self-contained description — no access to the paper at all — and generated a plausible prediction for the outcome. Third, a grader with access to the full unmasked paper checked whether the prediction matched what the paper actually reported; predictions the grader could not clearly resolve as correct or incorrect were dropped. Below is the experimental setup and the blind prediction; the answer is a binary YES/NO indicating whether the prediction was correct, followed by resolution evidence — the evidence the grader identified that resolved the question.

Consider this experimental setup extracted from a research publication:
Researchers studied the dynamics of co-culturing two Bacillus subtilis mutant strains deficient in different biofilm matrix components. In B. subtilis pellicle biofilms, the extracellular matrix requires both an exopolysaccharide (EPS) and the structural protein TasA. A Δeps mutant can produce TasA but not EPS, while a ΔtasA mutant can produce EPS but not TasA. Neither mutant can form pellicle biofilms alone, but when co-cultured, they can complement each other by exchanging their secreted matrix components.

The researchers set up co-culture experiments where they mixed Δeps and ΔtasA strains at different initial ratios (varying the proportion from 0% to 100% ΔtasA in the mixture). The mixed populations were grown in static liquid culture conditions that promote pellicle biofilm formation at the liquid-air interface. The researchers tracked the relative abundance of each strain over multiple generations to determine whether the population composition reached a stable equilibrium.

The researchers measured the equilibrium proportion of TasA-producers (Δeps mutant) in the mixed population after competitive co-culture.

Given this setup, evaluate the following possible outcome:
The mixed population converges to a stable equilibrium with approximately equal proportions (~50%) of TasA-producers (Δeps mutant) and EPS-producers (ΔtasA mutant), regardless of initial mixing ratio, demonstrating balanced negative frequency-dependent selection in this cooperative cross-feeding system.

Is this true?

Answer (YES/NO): NO